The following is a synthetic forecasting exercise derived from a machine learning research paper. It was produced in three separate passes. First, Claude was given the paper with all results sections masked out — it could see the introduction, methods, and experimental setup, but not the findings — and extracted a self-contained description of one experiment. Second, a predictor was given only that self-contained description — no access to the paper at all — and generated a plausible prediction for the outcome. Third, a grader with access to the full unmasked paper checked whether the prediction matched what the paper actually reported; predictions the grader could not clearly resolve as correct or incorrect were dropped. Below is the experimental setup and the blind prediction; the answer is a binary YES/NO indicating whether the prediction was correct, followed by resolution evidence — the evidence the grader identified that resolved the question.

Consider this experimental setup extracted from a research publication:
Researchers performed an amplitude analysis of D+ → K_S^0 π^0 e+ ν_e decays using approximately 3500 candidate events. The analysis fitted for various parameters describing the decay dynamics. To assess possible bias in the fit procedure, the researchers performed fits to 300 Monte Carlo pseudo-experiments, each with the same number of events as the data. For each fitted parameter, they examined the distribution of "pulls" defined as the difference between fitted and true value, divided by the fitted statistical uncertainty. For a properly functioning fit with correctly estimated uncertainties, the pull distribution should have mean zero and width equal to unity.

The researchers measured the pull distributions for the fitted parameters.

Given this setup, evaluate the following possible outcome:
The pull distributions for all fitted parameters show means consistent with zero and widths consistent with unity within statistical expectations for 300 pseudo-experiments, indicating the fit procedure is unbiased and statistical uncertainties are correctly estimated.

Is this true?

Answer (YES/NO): NO